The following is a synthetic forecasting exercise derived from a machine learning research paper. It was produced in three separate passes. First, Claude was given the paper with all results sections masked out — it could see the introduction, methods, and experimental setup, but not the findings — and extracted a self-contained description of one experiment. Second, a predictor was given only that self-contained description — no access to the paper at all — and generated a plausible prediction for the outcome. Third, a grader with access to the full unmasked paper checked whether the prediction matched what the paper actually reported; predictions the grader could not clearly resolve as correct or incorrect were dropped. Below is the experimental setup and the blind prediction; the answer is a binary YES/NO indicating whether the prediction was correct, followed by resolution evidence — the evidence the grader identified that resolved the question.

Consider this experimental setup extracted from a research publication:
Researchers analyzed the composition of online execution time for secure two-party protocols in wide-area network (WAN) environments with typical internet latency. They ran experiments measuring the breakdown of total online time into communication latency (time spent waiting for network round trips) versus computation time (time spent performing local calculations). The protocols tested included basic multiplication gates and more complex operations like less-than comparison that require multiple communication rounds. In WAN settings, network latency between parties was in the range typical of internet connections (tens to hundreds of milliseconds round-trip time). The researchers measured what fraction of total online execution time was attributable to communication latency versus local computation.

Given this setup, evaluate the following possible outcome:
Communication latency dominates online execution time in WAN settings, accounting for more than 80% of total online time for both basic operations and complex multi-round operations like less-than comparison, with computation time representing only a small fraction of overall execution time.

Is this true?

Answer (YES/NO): NO